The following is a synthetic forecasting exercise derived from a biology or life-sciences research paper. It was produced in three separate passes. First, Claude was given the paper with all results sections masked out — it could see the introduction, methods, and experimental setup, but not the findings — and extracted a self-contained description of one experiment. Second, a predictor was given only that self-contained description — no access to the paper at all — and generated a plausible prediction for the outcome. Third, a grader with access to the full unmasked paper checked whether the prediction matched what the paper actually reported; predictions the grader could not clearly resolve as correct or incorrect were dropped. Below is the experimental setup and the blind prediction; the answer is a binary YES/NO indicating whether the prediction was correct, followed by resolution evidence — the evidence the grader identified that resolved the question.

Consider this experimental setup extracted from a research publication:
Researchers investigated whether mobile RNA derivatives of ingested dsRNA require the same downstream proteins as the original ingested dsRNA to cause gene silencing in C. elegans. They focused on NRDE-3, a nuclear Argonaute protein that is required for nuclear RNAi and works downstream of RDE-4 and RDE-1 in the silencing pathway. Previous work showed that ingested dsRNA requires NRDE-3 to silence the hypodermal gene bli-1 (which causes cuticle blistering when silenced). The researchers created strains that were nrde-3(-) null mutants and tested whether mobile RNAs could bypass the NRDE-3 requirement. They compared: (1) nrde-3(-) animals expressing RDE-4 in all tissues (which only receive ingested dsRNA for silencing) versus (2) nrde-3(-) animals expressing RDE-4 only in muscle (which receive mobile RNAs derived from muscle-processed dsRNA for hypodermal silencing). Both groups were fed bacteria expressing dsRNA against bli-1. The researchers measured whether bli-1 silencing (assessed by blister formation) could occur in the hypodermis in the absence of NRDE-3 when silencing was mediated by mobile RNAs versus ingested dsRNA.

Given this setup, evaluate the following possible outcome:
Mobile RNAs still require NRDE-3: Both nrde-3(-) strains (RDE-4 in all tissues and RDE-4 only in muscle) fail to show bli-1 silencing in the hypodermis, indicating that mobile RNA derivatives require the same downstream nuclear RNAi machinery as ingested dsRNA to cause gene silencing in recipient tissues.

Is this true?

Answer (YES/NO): NO